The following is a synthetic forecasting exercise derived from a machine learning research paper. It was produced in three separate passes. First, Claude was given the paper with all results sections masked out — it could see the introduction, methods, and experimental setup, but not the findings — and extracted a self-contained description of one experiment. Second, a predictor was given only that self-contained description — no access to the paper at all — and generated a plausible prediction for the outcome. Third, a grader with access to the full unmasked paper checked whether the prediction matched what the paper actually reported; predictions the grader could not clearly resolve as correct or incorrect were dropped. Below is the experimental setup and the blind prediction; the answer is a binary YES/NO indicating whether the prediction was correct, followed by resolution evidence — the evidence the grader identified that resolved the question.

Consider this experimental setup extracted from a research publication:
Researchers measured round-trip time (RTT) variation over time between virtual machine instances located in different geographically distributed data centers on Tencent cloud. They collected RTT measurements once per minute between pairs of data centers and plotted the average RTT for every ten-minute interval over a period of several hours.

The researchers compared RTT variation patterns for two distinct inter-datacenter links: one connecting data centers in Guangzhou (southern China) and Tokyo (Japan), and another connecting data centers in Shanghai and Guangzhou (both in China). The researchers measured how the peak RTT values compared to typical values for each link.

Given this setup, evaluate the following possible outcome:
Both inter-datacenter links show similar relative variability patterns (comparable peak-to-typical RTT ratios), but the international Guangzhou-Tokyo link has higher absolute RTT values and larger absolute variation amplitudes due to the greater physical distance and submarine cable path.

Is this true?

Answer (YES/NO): NO